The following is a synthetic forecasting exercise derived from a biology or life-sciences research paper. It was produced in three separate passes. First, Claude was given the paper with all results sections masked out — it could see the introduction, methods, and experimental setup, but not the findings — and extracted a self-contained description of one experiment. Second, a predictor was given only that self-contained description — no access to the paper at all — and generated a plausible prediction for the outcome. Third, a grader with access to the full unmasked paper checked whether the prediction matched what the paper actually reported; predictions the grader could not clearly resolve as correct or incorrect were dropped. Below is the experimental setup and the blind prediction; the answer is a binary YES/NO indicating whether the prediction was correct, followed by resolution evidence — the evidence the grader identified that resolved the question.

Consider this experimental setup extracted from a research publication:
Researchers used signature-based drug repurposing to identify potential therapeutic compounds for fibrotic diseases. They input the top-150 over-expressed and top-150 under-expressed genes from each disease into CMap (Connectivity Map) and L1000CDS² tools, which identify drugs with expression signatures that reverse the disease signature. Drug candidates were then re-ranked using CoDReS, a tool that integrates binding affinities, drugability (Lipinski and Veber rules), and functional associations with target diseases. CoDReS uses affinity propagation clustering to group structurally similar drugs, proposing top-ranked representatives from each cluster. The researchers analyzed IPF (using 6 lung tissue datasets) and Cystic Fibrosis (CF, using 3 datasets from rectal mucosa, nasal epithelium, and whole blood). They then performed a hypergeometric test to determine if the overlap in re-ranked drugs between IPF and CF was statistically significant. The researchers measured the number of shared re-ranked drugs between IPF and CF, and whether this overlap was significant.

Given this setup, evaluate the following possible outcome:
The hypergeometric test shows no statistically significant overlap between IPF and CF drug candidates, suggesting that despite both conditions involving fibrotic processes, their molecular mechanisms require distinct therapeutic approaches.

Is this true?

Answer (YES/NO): NO